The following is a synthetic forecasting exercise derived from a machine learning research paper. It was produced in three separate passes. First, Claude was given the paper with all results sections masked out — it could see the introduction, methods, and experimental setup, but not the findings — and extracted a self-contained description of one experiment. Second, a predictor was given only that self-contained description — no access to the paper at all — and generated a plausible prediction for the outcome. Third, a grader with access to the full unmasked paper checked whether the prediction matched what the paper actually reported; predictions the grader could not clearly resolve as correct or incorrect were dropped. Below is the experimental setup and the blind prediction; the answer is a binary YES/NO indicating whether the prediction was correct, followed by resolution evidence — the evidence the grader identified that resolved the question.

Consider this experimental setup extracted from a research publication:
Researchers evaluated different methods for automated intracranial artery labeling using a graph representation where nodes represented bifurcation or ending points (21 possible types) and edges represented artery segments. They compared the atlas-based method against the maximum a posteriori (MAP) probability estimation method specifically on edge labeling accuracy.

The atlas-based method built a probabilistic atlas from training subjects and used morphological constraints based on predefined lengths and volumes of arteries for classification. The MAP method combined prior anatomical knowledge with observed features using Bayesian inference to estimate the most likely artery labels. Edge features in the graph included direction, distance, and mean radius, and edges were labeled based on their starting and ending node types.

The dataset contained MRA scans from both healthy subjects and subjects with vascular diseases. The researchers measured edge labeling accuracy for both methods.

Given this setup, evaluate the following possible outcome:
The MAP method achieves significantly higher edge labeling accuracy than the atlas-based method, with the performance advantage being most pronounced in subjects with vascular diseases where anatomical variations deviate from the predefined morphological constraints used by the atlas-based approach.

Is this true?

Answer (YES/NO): NO